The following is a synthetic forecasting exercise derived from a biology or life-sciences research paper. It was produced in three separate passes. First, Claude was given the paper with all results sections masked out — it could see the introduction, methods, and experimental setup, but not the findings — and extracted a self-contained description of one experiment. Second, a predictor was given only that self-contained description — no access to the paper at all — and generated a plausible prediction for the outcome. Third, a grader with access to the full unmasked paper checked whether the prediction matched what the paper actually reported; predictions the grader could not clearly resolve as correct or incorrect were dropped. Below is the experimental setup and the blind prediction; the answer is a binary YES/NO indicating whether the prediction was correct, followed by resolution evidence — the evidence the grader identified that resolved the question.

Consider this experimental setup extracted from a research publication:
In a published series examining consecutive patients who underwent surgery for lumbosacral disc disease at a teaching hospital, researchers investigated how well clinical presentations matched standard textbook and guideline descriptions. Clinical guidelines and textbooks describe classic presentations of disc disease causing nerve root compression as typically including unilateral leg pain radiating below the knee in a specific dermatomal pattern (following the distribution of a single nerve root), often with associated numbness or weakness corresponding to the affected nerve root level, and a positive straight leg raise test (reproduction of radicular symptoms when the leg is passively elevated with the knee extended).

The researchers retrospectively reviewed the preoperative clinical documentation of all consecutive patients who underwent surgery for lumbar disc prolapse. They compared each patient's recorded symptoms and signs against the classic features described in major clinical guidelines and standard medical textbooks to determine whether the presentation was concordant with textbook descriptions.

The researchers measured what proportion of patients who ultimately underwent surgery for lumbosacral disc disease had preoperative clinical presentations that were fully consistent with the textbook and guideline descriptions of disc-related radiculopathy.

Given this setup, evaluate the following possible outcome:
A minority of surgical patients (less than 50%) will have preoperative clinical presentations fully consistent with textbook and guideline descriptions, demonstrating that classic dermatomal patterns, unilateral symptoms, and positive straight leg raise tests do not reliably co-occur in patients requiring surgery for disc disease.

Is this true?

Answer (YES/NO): YES